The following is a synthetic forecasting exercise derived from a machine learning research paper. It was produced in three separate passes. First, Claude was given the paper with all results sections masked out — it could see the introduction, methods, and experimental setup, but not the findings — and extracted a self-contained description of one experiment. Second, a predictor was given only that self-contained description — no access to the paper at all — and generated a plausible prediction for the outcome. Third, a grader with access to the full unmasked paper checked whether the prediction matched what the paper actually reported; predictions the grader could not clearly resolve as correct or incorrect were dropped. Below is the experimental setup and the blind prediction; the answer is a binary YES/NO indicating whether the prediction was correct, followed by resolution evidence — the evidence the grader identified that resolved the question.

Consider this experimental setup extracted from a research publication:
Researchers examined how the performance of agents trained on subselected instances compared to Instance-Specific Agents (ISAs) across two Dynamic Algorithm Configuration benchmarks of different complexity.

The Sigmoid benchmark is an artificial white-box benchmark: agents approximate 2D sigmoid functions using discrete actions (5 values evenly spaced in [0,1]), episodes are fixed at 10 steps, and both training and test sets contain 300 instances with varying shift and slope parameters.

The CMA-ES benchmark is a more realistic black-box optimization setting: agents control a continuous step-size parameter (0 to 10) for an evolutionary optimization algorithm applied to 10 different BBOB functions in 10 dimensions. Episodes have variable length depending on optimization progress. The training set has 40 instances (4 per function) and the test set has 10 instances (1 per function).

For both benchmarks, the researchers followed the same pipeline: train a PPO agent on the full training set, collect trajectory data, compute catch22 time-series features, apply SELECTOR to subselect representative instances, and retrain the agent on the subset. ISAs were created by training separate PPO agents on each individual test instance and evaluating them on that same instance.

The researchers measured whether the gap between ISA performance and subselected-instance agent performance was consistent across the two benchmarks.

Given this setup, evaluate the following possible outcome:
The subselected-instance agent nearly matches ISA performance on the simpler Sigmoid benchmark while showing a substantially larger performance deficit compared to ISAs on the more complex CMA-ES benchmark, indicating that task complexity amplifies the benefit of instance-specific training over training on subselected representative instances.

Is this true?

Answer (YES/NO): NO